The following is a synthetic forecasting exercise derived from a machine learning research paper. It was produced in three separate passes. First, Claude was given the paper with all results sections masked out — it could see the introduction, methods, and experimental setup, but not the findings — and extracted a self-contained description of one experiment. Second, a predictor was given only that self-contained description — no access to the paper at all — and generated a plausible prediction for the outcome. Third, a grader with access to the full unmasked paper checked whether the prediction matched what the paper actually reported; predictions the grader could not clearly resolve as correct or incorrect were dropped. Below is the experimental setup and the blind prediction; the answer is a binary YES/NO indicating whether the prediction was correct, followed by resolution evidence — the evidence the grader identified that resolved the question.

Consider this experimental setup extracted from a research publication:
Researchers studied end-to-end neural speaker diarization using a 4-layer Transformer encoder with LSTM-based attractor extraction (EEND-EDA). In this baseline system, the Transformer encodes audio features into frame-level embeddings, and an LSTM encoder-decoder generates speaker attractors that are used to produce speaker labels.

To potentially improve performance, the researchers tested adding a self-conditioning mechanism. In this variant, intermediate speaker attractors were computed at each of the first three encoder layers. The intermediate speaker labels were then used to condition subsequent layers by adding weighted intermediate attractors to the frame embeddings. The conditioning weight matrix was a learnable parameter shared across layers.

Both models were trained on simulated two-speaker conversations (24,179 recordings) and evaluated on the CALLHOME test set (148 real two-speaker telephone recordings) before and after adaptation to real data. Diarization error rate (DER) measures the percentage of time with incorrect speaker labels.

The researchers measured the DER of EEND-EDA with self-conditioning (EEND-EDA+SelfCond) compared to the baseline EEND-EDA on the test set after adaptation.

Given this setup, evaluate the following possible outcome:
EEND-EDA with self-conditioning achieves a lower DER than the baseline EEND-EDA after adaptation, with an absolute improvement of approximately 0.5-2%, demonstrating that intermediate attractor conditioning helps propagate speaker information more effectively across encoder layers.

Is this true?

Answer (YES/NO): NO